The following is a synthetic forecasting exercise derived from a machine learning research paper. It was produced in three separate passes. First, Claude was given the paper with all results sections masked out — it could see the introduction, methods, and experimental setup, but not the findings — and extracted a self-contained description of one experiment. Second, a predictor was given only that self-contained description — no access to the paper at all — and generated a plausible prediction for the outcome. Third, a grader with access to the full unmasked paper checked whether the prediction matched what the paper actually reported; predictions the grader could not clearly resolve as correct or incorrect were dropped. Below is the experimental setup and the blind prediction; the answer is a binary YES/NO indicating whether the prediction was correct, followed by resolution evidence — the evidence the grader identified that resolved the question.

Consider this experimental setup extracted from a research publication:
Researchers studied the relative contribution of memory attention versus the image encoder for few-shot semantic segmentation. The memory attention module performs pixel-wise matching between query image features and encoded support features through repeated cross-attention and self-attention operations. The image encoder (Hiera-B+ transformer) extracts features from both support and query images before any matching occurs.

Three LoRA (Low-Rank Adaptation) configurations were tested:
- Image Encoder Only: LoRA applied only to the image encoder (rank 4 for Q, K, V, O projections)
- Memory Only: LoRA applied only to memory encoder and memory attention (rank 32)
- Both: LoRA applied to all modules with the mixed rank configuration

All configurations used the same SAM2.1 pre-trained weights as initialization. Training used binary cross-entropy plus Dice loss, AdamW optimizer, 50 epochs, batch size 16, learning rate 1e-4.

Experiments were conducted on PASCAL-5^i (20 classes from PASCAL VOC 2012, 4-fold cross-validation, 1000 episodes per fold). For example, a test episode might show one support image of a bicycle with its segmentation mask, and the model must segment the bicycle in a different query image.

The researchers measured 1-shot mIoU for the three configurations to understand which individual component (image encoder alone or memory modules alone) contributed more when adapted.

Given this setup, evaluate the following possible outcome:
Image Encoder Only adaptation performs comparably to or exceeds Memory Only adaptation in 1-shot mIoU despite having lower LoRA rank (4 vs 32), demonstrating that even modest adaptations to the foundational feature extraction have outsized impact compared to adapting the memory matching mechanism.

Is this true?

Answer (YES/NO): YES